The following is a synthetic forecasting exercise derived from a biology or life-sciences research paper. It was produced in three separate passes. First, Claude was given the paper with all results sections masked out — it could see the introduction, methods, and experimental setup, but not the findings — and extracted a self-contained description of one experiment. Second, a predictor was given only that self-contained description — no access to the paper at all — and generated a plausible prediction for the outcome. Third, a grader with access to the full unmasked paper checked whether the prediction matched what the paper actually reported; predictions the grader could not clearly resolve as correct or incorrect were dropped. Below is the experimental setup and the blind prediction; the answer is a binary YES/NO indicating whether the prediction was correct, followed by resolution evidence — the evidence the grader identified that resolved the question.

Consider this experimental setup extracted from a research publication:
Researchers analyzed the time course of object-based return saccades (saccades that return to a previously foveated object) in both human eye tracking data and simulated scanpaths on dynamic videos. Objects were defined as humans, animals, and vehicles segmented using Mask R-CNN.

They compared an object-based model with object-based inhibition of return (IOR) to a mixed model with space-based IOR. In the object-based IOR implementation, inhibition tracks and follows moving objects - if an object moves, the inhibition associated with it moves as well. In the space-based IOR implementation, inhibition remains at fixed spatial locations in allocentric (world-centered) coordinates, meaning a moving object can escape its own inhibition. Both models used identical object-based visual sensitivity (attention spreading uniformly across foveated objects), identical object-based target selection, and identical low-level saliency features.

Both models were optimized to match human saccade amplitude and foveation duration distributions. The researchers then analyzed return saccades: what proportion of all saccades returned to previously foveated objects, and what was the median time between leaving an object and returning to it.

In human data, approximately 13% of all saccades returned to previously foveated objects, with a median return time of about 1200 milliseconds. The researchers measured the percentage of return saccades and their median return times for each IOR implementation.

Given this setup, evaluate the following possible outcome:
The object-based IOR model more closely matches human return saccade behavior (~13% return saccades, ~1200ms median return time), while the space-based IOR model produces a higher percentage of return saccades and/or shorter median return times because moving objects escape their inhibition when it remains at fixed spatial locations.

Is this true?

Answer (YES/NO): NO